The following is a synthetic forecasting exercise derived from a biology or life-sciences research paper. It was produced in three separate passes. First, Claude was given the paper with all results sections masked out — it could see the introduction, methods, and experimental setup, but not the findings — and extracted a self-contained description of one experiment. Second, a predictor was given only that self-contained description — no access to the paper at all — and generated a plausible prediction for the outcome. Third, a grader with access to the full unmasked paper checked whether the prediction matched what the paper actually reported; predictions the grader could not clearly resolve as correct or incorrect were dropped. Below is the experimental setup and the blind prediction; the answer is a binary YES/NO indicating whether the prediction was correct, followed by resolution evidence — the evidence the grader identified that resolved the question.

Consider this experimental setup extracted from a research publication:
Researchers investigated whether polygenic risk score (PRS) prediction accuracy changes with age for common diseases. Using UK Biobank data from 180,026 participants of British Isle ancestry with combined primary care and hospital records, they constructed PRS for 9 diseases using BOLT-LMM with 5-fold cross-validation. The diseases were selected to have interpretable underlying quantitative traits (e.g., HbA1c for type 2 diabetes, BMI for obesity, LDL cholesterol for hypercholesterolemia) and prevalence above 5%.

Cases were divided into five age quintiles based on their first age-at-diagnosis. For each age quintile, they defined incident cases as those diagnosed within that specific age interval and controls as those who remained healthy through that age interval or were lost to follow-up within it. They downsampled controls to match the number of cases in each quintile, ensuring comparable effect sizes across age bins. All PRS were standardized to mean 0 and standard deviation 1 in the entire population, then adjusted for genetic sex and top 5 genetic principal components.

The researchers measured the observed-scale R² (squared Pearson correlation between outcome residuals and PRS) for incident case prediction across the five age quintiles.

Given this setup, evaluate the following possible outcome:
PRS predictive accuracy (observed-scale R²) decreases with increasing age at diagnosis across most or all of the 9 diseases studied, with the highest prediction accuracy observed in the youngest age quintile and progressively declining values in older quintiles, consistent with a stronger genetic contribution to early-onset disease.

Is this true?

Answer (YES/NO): YES